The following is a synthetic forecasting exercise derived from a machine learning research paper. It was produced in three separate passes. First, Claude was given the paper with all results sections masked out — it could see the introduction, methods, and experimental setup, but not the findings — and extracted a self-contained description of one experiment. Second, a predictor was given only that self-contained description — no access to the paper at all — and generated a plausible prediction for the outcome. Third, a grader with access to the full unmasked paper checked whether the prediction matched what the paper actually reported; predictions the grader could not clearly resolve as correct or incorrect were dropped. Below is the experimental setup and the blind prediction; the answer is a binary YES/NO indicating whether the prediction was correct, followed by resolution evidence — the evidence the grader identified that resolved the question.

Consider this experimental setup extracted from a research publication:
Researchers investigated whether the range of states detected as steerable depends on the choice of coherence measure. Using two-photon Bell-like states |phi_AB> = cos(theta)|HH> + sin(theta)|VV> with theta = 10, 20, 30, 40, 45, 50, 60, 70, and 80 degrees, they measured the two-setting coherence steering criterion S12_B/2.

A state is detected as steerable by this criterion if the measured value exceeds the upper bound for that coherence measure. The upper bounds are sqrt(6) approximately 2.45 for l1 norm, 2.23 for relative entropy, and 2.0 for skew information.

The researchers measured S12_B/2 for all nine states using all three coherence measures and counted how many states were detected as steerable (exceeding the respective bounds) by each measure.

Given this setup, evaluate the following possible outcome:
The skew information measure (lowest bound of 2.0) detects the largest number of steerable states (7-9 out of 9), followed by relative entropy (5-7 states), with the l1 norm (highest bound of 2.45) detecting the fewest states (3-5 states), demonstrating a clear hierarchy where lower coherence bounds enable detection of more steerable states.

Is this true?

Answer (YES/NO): NO